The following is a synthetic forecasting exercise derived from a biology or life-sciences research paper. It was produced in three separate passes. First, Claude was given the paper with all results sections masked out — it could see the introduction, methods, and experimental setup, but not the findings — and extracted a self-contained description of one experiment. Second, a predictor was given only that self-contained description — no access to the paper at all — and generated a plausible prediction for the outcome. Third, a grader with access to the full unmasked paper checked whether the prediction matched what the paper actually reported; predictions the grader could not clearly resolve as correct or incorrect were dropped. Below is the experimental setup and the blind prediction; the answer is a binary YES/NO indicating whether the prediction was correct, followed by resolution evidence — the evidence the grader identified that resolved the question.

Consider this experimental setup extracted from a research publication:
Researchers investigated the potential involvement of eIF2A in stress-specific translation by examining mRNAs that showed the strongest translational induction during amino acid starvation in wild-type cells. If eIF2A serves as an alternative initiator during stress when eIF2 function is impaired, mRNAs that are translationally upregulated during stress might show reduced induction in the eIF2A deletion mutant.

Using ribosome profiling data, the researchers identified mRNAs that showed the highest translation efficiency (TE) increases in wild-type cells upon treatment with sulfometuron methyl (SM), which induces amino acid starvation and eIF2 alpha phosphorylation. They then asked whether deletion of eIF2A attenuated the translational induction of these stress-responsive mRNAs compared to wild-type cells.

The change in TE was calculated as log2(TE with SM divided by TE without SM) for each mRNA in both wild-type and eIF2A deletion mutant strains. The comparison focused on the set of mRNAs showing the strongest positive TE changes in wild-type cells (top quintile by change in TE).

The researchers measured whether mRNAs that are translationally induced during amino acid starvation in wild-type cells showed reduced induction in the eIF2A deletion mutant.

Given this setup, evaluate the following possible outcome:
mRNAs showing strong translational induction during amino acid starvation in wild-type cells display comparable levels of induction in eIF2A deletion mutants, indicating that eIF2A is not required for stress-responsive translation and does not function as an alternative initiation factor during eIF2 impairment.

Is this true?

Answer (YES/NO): YES